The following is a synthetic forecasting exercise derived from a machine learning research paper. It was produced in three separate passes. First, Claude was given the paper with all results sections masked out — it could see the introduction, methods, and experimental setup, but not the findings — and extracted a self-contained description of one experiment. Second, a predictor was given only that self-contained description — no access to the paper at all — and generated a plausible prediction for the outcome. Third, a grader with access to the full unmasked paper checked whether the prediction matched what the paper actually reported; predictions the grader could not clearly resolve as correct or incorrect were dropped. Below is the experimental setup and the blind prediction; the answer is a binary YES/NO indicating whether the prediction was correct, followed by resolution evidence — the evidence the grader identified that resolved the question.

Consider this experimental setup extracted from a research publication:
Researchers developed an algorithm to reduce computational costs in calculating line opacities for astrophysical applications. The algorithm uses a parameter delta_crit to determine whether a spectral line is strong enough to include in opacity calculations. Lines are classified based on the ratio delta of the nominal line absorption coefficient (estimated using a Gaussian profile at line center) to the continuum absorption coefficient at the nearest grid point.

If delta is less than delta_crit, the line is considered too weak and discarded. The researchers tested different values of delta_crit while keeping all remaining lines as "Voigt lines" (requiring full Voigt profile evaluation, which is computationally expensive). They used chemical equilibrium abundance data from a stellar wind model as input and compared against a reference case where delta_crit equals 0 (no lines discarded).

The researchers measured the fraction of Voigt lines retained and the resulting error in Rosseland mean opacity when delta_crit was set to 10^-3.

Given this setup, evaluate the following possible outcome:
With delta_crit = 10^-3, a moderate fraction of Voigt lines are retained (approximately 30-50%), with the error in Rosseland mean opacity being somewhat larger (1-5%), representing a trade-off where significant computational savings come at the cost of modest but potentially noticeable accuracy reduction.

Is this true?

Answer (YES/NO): NO